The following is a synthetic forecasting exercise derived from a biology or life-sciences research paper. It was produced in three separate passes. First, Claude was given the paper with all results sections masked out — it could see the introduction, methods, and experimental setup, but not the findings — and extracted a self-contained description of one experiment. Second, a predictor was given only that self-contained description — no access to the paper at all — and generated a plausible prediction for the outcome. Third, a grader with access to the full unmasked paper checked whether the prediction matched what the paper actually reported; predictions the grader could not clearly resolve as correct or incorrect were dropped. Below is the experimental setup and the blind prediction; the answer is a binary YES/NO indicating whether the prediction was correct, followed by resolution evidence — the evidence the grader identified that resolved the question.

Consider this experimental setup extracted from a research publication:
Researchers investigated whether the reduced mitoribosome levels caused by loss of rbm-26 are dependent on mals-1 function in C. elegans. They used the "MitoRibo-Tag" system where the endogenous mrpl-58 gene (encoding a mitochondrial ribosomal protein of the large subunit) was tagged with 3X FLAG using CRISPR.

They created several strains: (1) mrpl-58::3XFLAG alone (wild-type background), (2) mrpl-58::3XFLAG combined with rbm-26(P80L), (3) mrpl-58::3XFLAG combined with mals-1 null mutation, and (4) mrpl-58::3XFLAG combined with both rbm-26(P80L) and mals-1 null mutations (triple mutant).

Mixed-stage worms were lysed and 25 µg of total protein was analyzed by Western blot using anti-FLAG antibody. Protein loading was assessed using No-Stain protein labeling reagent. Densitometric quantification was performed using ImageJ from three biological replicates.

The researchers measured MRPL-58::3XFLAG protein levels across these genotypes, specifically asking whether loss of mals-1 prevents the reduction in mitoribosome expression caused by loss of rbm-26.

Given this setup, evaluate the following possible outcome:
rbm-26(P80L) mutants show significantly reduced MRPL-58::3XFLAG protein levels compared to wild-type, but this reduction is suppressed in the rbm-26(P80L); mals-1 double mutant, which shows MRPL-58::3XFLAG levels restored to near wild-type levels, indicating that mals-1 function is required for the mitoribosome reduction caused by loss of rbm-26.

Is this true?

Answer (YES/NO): YES